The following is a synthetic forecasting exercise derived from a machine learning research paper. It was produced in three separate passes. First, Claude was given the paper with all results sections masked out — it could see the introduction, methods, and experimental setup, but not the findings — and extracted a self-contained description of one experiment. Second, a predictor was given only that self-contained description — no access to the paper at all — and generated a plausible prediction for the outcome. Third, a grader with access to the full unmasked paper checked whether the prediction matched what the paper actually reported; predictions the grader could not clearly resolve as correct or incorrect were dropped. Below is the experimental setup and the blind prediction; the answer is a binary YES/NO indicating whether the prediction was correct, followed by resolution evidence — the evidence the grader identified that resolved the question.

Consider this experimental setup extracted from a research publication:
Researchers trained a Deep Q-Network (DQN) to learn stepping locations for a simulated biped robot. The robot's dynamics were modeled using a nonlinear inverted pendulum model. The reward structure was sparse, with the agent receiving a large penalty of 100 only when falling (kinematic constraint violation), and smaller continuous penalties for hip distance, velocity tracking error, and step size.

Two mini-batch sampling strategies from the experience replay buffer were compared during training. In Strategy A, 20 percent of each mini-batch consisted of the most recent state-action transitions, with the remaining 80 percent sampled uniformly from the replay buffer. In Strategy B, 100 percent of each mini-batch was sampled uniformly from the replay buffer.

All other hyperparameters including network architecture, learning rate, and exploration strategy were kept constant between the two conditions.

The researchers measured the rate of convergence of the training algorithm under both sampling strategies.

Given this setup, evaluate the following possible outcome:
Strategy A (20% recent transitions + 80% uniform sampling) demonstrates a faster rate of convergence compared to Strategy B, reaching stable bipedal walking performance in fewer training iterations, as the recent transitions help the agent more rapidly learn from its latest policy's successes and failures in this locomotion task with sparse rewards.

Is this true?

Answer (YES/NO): YES